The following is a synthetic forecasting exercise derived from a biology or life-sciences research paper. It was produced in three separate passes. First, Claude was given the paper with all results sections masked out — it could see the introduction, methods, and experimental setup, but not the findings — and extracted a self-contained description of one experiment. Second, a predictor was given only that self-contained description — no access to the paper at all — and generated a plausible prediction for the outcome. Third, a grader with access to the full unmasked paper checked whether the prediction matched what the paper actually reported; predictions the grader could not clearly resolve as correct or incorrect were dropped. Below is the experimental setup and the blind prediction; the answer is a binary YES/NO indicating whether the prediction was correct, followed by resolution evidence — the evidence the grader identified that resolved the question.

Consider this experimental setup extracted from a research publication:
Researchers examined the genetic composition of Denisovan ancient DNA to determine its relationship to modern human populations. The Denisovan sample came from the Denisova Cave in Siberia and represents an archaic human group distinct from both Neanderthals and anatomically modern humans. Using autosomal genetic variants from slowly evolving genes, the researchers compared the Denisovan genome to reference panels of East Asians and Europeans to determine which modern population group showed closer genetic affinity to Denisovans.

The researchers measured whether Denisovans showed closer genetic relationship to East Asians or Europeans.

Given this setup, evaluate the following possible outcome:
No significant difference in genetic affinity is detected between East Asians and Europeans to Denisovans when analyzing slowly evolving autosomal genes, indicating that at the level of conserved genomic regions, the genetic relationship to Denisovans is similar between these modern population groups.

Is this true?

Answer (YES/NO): YES